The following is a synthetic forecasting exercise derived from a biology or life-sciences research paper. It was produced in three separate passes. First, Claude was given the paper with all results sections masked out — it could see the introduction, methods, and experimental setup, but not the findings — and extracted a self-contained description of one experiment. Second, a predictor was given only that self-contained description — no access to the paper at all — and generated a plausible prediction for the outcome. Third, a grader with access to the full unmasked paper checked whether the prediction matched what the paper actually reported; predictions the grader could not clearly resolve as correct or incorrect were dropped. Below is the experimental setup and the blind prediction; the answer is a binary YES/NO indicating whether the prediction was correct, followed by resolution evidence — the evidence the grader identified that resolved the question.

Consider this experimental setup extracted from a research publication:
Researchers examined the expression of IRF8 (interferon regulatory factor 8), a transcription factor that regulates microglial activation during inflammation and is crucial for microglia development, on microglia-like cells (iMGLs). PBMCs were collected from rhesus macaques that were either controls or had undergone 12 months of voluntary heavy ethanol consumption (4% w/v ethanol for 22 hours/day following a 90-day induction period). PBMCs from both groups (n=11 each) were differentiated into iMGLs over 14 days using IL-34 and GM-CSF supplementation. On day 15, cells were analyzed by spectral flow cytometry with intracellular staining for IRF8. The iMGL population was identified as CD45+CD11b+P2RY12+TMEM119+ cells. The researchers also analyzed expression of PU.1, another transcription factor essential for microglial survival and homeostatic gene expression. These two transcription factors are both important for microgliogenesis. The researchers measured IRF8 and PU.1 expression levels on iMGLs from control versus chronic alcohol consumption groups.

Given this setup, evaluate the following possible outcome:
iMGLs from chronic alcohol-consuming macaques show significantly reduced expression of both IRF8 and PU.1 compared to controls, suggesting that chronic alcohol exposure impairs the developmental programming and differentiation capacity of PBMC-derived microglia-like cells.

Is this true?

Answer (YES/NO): NO